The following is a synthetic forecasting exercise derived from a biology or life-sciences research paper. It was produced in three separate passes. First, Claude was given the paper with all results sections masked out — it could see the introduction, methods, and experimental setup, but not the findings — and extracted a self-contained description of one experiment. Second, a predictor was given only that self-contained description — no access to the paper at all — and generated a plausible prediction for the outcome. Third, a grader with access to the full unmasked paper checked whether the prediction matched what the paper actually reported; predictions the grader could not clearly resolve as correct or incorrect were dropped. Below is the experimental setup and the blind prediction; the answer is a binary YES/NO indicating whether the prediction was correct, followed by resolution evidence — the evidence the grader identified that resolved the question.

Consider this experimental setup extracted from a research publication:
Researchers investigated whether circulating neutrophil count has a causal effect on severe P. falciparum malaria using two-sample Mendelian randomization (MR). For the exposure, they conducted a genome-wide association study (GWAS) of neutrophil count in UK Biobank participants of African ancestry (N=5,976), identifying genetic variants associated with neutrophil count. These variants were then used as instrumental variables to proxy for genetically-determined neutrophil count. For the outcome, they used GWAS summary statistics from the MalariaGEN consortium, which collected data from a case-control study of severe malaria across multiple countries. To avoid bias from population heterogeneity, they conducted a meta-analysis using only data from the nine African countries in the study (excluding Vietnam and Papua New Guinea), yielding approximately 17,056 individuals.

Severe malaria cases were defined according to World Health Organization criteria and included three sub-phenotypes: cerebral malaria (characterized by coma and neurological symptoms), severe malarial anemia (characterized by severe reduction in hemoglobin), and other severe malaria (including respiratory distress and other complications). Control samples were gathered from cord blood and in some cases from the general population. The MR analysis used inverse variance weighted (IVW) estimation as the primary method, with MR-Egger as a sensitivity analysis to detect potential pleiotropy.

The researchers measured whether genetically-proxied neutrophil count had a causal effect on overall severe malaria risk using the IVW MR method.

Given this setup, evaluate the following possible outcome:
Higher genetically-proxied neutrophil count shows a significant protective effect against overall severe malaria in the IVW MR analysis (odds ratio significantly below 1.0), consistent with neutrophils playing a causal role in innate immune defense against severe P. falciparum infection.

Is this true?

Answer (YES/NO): NO